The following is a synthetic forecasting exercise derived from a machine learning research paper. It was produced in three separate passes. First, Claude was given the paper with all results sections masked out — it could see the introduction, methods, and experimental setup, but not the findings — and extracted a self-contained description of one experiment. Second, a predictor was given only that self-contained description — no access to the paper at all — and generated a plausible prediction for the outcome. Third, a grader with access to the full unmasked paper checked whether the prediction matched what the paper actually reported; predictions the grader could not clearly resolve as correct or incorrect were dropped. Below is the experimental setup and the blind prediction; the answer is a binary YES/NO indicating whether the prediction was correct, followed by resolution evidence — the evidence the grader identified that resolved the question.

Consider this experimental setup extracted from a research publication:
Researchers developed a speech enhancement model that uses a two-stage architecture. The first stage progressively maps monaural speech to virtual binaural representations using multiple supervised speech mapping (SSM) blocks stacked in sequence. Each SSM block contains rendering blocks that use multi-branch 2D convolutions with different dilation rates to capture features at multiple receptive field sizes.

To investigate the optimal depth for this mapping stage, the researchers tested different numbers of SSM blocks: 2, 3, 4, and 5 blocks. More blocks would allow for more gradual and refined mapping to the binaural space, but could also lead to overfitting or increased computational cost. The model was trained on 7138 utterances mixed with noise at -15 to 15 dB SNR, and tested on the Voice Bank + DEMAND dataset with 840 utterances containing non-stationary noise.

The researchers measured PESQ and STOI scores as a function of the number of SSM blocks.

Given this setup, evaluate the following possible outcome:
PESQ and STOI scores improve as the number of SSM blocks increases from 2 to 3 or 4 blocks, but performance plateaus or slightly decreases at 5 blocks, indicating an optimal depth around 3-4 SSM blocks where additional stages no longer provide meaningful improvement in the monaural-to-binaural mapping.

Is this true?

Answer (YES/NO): NO